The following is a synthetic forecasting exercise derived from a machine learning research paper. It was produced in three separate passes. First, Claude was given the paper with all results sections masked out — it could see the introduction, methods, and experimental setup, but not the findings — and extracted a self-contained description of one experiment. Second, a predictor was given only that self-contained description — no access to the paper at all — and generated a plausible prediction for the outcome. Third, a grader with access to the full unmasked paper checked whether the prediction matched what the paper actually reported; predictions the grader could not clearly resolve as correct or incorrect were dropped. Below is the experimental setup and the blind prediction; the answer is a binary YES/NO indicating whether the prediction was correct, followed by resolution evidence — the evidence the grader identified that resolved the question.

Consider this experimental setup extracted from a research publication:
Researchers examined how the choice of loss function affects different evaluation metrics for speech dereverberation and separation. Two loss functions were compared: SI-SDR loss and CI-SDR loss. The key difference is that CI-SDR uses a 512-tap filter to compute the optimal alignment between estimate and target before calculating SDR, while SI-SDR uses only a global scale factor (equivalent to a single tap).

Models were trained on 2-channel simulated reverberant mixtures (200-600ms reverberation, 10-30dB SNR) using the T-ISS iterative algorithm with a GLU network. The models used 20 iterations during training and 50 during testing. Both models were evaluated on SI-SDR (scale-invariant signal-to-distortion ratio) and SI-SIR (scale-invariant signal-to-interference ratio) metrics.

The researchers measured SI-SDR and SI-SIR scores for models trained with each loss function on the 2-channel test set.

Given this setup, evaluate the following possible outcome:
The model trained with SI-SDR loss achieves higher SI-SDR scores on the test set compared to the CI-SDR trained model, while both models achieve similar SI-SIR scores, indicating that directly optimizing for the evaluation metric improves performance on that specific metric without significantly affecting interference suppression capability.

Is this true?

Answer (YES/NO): YES